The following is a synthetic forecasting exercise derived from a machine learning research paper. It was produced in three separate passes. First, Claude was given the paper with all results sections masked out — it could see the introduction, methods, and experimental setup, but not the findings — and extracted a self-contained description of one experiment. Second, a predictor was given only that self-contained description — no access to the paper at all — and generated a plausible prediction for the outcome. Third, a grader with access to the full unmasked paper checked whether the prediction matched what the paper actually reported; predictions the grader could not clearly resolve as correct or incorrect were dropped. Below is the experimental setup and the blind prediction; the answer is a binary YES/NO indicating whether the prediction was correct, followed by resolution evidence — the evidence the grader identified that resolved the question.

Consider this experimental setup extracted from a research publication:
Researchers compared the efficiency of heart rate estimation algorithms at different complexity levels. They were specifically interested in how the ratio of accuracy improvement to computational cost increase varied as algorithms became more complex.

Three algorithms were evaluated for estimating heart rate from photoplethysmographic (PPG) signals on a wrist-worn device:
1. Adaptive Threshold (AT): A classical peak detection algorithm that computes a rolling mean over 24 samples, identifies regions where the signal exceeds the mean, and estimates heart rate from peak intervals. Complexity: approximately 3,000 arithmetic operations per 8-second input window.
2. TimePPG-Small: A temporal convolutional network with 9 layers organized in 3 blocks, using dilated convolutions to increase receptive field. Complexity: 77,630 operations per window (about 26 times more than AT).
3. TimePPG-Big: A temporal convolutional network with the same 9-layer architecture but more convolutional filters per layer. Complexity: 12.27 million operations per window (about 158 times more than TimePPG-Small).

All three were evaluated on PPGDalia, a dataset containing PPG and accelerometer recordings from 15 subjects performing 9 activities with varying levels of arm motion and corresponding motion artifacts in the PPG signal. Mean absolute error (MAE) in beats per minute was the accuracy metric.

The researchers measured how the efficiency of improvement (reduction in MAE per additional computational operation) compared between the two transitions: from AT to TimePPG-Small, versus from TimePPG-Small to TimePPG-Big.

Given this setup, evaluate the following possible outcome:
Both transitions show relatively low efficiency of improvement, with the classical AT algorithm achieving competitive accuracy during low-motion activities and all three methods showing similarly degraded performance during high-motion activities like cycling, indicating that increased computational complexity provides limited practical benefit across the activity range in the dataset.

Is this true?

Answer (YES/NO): NO